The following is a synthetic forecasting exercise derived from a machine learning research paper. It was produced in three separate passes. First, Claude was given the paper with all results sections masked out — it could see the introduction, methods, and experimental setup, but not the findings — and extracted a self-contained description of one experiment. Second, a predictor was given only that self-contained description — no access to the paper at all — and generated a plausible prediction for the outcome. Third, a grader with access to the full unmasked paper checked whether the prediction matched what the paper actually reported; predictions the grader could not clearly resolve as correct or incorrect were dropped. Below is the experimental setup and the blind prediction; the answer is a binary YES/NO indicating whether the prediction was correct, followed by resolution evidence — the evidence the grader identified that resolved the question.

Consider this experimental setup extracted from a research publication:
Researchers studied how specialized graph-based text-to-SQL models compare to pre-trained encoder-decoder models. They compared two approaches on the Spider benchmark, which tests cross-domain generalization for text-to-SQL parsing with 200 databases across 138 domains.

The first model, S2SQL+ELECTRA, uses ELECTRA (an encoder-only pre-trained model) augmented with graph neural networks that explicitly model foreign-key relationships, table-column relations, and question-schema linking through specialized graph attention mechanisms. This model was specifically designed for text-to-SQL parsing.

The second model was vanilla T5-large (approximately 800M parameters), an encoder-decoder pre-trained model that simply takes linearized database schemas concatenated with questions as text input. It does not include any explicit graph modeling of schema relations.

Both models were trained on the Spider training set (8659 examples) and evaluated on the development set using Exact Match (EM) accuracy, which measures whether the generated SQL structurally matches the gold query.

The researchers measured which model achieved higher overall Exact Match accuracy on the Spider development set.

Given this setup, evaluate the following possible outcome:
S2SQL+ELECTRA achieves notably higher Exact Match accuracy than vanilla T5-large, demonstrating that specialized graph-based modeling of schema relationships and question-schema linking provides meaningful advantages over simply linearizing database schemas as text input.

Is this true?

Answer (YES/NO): YES